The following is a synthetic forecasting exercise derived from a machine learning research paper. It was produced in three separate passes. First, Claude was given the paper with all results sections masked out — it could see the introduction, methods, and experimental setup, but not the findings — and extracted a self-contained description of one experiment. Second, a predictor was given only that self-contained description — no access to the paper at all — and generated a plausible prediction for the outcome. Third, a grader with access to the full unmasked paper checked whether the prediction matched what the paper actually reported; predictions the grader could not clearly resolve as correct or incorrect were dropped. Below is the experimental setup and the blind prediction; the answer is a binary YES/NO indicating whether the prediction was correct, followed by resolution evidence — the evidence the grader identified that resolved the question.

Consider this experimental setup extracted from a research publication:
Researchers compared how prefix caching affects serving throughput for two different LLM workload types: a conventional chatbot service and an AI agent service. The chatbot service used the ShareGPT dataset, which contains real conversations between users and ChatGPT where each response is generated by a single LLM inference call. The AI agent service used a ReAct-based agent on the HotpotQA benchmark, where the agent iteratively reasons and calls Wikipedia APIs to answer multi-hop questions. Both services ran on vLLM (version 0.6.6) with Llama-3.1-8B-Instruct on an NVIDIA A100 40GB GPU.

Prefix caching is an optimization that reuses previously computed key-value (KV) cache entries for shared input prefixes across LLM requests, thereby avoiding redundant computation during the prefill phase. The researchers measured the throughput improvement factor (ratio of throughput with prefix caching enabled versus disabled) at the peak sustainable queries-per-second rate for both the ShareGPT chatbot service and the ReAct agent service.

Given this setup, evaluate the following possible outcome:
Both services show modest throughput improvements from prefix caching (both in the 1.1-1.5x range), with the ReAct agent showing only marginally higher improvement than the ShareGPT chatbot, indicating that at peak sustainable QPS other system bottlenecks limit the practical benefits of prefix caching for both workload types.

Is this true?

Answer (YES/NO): NO